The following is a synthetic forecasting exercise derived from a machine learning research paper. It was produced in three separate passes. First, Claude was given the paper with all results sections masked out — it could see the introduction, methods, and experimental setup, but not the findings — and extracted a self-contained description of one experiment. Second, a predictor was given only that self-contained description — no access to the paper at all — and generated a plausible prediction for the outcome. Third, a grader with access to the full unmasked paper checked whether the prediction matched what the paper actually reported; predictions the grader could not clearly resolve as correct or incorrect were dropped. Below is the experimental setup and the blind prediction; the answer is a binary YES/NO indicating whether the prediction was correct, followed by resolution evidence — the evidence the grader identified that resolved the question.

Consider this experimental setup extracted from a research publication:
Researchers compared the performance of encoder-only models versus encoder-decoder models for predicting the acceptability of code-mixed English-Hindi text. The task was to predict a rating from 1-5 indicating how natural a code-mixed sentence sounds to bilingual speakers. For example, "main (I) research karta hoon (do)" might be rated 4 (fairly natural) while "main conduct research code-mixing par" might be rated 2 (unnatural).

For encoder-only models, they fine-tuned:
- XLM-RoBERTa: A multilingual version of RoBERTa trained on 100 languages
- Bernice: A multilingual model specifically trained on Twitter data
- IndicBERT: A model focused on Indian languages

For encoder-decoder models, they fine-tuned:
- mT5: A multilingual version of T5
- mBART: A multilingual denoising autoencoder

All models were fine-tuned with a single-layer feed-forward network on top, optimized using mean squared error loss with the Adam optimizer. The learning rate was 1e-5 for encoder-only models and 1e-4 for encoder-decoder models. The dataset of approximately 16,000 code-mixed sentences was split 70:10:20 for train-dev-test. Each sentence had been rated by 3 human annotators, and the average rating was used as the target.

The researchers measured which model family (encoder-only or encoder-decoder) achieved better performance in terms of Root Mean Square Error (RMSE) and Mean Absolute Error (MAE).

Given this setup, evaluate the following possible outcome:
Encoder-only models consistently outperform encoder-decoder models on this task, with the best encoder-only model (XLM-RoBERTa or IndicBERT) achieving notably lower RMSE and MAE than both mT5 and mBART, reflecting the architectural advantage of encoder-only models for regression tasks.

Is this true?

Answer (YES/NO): NO